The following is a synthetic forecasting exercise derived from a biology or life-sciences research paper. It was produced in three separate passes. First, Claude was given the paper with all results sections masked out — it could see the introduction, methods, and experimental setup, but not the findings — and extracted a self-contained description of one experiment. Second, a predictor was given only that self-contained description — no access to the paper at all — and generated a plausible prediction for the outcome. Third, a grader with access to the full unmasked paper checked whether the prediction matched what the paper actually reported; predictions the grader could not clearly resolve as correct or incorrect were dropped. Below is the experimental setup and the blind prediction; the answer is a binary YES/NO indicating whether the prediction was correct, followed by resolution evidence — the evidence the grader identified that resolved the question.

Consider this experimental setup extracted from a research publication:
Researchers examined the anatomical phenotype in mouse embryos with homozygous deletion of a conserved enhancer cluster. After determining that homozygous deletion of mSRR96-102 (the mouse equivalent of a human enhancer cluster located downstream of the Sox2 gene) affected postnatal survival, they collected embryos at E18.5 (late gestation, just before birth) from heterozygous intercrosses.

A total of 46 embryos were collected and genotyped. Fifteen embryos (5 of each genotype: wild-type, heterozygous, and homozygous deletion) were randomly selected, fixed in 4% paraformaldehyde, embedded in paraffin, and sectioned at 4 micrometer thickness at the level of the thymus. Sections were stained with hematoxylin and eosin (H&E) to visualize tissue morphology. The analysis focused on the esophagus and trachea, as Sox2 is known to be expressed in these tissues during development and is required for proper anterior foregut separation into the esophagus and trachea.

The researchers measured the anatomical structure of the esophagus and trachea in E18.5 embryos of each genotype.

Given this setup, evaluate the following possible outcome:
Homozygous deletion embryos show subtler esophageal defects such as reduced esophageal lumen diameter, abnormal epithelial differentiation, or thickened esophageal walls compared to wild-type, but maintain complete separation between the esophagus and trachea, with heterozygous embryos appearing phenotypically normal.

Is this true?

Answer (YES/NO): NO